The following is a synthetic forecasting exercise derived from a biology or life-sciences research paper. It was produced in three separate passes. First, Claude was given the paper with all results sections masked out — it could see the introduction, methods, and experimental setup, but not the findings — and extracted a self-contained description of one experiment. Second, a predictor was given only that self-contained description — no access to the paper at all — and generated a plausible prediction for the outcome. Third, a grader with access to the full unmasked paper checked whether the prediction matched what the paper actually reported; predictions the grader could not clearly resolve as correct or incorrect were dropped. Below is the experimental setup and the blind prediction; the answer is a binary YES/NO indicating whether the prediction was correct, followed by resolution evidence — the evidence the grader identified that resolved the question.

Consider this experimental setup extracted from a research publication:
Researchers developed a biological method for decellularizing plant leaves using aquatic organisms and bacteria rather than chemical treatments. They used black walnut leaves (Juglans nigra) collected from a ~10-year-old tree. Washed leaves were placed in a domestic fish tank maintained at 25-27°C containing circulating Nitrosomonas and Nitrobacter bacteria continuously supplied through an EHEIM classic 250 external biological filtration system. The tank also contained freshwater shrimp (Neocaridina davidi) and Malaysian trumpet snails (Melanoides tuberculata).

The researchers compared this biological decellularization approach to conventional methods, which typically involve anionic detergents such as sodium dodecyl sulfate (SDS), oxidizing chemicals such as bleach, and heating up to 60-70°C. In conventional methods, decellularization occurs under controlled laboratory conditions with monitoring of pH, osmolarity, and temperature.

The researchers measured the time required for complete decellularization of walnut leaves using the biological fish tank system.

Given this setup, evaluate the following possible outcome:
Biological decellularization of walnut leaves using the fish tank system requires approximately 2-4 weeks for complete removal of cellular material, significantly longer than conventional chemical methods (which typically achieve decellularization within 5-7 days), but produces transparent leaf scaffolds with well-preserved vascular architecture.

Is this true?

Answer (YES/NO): NO